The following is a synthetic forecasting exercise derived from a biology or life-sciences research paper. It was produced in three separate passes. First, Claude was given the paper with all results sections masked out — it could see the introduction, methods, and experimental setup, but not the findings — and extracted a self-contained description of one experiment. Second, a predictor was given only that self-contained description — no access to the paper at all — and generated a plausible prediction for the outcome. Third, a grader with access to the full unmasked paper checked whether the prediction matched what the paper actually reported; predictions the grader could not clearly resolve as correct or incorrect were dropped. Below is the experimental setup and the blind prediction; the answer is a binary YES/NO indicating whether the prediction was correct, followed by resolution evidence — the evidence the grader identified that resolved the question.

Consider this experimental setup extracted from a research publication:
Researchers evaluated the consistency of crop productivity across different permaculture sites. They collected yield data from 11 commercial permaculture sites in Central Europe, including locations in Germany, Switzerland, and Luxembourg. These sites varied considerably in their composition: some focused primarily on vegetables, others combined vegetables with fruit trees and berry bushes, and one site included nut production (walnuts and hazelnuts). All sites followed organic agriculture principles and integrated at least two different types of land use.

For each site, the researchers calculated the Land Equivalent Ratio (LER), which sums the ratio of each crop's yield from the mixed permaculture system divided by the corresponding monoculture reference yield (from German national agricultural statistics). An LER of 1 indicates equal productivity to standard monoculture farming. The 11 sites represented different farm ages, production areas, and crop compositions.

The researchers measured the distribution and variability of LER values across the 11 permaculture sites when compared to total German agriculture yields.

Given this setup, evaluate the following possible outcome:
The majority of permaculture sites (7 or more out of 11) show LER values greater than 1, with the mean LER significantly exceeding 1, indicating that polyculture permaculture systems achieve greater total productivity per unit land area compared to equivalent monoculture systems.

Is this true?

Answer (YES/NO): NO